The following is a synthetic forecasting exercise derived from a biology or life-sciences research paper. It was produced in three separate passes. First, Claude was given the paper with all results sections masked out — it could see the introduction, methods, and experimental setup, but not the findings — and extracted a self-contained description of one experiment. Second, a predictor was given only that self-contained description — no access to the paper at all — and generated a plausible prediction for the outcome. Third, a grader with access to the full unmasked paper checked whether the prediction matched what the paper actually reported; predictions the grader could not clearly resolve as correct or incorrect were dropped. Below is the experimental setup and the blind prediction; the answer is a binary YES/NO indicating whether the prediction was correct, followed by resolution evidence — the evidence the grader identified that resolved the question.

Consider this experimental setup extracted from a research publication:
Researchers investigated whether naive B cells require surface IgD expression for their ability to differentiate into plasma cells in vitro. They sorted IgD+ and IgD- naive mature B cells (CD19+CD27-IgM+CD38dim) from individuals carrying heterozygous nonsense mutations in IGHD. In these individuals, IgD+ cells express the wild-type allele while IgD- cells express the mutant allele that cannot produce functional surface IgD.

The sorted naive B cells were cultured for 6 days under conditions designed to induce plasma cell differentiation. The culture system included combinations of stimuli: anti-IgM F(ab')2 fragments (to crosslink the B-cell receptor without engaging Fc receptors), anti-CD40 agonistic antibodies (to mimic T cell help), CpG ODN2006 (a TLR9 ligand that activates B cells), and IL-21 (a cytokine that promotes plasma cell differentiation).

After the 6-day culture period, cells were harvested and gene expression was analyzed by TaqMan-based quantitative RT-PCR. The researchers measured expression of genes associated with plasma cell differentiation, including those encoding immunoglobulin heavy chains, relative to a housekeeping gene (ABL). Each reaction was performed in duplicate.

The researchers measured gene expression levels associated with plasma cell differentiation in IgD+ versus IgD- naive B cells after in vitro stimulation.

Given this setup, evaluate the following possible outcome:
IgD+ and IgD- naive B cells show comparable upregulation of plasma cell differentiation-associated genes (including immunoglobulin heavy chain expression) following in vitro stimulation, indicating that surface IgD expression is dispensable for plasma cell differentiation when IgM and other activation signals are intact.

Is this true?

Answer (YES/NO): YES